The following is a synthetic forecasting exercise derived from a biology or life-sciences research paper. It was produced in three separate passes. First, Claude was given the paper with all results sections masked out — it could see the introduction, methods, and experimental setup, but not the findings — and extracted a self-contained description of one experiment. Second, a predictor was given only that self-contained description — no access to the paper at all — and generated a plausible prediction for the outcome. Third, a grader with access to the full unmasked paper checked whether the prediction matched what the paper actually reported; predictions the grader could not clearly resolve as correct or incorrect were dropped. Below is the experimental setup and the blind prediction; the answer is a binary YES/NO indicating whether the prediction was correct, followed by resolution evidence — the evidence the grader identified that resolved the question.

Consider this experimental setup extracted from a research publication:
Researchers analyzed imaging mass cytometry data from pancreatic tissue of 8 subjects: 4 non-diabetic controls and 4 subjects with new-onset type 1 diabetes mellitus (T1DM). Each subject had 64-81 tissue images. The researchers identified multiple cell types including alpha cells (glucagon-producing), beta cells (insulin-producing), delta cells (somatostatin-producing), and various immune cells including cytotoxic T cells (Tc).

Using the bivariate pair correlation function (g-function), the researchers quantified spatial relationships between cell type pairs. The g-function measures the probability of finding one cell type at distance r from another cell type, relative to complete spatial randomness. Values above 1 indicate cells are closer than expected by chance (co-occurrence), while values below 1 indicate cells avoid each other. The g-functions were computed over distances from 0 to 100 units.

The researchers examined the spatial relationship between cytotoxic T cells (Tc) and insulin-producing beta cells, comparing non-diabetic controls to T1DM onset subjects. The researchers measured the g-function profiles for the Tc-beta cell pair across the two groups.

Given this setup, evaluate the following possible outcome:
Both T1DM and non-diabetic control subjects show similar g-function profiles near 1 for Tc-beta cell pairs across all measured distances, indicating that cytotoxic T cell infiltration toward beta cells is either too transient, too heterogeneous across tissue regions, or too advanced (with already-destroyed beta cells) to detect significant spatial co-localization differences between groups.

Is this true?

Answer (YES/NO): NO